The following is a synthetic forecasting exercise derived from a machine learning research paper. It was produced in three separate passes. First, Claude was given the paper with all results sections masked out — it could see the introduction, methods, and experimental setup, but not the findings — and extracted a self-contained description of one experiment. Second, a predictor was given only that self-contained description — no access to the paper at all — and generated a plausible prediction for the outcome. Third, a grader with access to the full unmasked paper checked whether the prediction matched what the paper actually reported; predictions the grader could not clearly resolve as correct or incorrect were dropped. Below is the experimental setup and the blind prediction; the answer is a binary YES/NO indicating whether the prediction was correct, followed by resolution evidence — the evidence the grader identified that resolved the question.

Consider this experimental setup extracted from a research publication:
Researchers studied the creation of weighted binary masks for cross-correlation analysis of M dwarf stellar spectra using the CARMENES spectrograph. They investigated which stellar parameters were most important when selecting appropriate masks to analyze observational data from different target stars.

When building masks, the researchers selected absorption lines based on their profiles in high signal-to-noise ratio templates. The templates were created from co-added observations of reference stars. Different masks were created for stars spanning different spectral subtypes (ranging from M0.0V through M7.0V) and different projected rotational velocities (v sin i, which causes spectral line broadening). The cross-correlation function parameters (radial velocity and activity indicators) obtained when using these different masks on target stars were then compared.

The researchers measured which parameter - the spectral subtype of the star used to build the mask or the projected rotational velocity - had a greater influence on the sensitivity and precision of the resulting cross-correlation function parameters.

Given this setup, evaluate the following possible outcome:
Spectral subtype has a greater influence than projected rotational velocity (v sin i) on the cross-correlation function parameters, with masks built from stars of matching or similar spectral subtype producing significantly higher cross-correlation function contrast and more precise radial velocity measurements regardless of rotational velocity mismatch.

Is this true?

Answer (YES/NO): NO